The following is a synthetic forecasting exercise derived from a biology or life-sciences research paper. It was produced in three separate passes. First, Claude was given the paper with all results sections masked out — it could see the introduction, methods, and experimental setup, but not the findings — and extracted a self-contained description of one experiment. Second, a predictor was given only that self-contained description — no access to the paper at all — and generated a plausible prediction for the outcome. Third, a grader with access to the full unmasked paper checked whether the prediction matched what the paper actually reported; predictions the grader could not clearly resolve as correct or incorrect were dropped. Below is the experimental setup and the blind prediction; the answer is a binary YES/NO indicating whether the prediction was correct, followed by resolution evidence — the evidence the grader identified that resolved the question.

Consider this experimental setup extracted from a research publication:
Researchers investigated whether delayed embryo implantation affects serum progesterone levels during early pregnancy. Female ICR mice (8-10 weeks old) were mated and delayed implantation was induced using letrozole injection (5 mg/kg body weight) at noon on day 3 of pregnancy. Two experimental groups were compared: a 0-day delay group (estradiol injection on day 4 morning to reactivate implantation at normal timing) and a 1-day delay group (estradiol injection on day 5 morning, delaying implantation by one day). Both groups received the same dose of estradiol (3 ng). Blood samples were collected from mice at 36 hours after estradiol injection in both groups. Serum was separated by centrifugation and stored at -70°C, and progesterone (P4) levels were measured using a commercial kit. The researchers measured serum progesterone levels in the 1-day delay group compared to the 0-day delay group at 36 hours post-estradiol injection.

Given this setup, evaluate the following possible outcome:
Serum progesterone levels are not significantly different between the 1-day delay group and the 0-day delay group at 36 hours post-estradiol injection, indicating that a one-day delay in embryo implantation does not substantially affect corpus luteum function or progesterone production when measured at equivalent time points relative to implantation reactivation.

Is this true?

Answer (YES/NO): NO